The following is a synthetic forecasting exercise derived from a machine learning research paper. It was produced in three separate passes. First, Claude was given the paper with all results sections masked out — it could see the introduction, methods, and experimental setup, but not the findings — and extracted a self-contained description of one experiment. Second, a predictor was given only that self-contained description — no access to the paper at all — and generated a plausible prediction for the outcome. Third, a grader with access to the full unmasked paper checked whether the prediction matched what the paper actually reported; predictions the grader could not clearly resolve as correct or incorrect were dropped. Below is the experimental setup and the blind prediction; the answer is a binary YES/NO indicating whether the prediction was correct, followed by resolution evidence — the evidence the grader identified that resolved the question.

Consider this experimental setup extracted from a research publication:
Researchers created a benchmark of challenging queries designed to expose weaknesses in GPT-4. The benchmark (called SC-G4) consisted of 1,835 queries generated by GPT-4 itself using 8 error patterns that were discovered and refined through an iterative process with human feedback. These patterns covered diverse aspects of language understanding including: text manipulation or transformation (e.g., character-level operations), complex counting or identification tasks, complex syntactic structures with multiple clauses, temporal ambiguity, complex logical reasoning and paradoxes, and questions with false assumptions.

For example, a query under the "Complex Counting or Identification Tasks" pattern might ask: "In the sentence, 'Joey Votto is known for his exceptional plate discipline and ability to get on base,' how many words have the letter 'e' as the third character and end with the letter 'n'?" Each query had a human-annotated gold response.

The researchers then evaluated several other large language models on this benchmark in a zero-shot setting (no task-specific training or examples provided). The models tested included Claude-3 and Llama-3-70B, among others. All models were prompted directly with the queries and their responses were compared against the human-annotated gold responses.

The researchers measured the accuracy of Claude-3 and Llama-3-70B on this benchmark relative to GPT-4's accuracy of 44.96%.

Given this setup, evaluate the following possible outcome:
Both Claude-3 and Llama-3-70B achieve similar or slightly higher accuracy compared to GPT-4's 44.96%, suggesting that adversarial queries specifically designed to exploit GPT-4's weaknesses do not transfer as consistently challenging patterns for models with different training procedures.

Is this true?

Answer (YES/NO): NO